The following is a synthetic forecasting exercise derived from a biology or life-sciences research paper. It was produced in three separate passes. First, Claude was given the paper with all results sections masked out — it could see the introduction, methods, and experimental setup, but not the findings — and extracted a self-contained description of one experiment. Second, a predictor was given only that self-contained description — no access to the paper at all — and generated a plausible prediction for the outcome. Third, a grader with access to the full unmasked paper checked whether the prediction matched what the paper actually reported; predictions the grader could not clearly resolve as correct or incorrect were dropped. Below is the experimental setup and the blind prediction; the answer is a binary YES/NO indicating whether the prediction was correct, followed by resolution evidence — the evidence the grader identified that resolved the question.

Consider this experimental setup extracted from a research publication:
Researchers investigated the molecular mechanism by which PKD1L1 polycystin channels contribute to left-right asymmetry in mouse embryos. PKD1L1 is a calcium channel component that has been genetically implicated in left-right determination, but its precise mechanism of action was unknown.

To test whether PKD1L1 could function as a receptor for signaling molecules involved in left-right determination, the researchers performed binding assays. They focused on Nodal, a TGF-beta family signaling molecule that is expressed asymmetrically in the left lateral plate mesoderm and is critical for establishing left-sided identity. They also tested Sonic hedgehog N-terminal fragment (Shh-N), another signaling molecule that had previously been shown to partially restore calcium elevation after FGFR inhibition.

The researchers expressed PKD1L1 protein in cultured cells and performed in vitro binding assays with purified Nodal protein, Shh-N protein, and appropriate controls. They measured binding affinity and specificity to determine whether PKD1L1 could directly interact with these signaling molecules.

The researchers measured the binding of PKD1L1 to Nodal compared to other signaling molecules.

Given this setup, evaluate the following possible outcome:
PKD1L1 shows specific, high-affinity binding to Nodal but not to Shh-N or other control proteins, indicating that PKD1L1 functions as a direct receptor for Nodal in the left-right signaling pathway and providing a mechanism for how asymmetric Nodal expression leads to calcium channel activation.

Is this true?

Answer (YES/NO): NO